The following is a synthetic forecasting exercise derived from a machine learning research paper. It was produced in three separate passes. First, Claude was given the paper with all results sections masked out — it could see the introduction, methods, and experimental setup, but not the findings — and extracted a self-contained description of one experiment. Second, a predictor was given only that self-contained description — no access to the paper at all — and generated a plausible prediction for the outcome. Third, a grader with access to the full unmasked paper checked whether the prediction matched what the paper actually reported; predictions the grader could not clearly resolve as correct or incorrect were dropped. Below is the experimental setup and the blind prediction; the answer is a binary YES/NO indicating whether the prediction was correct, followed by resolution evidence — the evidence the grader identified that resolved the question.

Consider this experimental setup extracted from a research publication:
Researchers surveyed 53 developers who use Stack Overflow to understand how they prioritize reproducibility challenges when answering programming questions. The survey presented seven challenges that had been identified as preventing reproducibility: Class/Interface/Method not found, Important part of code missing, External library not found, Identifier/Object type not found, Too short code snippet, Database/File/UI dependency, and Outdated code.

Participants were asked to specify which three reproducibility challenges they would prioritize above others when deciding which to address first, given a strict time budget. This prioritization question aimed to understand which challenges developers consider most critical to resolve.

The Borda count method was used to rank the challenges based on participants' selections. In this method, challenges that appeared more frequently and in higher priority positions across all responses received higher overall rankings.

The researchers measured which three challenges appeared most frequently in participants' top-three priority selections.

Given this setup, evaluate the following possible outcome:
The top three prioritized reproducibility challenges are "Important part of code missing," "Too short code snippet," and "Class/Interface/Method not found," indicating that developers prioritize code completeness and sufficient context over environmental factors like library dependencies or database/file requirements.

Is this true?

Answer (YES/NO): YES